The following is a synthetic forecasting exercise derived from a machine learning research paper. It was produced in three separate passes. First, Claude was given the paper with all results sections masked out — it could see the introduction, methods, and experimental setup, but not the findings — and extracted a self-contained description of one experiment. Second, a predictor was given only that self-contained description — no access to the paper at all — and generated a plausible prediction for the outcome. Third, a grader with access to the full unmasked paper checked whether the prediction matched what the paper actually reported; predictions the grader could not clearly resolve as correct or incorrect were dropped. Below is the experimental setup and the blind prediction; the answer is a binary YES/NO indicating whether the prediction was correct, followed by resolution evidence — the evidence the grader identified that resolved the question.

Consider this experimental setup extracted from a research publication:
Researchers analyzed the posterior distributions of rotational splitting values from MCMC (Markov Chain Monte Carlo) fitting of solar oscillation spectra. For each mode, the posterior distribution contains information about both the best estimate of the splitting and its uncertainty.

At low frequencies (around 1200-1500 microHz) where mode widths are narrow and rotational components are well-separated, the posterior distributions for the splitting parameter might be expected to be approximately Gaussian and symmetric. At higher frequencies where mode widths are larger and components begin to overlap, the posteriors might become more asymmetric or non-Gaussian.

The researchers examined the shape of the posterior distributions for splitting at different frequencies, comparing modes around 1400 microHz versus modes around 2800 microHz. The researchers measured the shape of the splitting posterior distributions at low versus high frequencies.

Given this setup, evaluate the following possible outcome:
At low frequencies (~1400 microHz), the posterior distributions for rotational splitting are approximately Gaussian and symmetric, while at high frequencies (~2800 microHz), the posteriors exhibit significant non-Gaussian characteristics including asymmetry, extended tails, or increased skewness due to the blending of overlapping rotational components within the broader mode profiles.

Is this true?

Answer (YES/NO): NO